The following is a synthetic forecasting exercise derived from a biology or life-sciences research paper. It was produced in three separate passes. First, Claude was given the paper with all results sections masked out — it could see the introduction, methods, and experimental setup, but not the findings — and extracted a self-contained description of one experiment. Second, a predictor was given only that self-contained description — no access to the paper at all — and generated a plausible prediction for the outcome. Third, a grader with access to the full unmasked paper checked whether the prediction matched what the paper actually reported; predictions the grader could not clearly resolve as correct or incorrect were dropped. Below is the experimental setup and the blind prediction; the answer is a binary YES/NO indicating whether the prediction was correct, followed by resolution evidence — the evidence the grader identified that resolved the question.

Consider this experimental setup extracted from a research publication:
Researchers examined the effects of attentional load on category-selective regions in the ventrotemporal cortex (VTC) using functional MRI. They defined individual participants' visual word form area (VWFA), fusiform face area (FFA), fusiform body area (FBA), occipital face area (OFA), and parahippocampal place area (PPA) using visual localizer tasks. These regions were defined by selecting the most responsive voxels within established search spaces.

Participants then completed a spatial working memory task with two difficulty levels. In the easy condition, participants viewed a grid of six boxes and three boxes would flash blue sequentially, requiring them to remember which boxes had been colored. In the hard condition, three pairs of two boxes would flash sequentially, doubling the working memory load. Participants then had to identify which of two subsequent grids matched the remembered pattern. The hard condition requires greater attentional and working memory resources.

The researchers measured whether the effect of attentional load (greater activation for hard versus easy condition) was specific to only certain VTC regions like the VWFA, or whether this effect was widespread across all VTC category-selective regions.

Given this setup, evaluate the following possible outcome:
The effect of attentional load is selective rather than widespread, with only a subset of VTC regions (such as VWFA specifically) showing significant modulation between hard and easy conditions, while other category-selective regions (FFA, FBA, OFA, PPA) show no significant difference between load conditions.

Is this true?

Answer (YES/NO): NO